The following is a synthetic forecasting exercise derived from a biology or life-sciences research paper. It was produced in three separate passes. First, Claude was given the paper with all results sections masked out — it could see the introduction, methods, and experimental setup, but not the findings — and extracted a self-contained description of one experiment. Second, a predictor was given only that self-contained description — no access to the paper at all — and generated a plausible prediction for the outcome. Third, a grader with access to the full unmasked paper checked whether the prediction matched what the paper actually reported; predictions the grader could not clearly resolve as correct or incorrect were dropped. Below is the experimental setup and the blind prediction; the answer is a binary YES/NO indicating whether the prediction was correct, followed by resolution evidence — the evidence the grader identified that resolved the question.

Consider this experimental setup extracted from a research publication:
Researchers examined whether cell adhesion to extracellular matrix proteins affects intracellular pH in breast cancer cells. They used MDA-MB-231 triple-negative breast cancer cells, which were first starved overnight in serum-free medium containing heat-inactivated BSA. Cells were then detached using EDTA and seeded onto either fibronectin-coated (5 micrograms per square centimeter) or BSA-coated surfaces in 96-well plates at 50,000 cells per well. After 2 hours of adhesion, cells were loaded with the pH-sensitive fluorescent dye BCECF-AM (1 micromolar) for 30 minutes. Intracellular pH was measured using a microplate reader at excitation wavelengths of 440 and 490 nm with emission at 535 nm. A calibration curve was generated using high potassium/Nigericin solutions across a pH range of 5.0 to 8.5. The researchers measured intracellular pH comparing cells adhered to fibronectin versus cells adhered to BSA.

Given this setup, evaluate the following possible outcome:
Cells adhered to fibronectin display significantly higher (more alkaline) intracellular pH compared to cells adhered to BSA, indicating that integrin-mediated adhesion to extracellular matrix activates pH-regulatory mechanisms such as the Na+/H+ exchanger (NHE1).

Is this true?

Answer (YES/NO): YES